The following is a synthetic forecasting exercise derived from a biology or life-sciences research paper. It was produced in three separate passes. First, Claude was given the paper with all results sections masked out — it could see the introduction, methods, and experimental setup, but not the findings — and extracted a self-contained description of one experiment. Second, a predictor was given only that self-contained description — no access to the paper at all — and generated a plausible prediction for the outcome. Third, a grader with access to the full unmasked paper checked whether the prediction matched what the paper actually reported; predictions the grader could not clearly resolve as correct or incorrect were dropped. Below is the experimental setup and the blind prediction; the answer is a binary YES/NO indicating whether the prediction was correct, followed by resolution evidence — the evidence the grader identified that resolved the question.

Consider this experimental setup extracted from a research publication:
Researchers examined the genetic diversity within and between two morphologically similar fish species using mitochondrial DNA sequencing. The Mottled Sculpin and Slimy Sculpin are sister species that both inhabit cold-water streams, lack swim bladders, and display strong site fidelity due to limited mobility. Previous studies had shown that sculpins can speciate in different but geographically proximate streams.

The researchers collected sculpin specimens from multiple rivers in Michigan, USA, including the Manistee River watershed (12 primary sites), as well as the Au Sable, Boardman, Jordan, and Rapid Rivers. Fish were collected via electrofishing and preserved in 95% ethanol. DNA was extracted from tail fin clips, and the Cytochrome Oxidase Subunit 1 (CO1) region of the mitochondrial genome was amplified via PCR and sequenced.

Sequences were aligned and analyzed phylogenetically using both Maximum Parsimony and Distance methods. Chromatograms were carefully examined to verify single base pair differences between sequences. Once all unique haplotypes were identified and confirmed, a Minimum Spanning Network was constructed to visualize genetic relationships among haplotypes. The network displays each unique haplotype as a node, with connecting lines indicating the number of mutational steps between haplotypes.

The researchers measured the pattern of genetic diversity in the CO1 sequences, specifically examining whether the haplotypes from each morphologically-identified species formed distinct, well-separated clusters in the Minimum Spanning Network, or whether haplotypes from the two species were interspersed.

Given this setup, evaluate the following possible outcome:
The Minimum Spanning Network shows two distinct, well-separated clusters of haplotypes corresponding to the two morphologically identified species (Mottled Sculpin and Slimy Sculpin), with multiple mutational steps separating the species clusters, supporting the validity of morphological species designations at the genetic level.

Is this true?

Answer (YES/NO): YES